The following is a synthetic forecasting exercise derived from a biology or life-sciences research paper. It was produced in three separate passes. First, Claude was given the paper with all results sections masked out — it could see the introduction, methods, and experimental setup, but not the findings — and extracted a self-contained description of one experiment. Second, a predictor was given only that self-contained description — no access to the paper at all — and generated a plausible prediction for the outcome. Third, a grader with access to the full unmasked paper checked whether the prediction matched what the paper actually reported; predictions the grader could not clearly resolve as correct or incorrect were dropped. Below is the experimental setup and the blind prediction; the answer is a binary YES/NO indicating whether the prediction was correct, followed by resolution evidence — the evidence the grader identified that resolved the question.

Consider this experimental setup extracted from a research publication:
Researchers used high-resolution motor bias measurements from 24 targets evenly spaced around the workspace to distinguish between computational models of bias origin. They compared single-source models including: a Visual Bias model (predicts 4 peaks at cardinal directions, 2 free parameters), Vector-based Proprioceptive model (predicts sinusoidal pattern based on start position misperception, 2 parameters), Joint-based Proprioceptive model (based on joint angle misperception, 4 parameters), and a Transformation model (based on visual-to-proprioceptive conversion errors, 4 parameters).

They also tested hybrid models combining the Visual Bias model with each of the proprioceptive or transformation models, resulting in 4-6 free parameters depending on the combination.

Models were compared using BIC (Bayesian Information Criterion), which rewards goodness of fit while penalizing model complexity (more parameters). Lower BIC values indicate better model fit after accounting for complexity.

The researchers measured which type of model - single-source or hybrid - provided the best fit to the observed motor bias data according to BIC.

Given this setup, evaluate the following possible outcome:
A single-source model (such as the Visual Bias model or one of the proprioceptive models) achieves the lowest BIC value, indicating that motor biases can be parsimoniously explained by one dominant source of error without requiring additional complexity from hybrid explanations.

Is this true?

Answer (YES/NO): NO